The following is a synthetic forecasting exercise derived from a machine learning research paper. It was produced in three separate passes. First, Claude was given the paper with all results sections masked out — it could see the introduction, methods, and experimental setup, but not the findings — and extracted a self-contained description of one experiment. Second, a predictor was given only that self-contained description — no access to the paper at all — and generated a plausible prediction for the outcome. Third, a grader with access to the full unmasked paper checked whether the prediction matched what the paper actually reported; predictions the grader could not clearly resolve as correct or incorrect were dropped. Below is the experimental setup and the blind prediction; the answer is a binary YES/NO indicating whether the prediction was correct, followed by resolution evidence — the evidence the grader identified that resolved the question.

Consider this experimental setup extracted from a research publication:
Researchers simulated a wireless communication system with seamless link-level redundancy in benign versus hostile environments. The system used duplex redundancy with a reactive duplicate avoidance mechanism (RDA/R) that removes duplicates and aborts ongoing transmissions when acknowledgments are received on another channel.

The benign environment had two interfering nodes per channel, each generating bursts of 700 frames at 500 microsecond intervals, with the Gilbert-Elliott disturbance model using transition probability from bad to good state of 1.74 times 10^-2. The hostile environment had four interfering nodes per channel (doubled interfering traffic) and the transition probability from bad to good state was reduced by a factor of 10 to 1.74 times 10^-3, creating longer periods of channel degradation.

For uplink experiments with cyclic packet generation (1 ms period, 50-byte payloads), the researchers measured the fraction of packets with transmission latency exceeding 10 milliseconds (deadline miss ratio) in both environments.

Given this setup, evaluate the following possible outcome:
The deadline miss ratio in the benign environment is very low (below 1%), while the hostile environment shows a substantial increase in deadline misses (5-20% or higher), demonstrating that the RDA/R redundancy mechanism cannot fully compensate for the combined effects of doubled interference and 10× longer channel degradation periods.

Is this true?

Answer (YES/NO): NO